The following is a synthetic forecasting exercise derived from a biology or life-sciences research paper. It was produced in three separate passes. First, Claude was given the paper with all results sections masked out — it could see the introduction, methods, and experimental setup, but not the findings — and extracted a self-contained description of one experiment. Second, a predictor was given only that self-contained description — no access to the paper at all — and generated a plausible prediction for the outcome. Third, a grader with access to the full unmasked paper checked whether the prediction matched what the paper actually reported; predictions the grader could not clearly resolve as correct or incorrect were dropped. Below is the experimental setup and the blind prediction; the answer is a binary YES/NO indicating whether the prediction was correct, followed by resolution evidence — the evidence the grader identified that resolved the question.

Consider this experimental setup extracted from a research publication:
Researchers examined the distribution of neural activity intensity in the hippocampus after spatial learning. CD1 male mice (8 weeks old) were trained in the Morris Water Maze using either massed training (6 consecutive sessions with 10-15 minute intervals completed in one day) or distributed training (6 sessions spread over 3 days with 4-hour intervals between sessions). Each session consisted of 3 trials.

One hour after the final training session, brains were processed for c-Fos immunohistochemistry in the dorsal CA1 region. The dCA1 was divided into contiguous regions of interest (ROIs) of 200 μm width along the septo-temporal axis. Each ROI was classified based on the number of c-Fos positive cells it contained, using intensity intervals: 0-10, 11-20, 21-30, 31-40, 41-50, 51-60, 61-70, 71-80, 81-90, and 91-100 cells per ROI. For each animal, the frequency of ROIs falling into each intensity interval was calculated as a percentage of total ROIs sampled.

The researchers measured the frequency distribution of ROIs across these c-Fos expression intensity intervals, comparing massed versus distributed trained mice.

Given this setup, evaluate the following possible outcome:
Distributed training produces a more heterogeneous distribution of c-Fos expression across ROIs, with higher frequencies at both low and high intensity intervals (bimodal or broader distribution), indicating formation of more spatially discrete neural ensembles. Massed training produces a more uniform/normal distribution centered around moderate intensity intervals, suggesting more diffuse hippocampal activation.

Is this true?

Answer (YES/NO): NO